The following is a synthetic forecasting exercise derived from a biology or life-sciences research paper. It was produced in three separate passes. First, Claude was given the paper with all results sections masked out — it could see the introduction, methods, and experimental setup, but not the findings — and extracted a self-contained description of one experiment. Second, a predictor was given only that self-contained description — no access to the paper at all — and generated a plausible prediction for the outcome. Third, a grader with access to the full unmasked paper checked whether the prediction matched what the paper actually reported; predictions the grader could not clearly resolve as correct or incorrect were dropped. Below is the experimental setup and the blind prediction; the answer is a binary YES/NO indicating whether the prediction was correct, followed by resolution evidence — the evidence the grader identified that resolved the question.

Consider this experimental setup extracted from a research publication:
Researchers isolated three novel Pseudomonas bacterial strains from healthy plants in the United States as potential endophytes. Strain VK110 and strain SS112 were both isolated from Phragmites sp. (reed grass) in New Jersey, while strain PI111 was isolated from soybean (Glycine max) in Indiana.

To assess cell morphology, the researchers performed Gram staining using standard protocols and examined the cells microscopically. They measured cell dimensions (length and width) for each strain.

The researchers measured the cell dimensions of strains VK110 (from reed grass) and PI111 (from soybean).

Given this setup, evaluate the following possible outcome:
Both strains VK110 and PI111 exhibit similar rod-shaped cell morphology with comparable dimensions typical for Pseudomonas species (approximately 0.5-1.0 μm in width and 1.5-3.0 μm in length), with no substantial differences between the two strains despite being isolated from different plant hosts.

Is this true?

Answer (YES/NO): NO